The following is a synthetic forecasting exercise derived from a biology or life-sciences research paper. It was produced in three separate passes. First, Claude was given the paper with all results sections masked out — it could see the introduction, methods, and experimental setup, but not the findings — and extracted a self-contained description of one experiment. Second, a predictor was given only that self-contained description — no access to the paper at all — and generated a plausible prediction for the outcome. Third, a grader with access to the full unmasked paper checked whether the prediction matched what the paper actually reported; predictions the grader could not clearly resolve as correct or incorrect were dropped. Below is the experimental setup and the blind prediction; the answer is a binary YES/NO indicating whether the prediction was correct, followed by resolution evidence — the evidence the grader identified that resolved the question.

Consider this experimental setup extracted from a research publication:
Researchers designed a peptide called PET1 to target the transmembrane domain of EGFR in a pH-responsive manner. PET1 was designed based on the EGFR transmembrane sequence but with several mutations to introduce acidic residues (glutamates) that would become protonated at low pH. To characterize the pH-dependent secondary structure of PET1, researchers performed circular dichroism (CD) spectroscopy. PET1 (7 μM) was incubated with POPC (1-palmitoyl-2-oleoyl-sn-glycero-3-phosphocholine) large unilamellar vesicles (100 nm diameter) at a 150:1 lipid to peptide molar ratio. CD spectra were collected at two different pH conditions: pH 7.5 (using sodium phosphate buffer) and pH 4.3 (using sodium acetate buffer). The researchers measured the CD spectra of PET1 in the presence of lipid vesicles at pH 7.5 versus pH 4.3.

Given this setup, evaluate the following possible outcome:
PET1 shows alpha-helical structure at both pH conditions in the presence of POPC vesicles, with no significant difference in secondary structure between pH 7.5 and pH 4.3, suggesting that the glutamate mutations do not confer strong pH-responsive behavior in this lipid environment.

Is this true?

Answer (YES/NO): NO